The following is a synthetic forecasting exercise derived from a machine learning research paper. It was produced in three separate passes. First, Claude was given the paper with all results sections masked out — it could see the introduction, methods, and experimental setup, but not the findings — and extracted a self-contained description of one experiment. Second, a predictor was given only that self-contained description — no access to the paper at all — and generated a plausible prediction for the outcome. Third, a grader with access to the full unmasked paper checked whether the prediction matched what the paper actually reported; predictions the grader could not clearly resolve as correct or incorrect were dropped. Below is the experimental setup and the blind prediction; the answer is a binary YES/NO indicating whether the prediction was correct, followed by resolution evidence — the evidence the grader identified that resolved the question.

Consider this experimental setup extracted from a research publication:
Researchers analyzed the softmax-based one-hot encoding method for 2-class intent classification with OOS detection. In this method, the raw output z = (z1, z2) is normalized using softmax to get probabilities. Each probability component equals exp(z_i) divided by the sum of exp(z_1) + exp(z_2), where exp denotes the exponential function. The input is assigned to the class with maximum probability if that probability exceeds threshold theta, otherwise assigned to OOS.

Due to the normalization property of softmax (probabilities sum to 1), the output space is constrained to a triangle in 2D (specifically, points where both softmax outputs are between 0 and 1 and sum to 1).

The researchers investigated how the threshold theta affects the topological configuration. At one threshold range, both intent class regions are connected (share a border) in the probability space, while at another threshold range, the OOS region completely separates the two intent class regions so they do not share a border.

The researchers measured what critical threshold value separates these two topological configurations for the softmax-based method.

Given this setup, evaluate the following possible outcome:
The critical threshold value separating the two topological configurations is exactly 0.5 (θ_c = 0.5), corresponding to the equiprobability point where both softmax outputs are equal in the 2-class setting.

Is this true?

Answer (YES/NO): YES